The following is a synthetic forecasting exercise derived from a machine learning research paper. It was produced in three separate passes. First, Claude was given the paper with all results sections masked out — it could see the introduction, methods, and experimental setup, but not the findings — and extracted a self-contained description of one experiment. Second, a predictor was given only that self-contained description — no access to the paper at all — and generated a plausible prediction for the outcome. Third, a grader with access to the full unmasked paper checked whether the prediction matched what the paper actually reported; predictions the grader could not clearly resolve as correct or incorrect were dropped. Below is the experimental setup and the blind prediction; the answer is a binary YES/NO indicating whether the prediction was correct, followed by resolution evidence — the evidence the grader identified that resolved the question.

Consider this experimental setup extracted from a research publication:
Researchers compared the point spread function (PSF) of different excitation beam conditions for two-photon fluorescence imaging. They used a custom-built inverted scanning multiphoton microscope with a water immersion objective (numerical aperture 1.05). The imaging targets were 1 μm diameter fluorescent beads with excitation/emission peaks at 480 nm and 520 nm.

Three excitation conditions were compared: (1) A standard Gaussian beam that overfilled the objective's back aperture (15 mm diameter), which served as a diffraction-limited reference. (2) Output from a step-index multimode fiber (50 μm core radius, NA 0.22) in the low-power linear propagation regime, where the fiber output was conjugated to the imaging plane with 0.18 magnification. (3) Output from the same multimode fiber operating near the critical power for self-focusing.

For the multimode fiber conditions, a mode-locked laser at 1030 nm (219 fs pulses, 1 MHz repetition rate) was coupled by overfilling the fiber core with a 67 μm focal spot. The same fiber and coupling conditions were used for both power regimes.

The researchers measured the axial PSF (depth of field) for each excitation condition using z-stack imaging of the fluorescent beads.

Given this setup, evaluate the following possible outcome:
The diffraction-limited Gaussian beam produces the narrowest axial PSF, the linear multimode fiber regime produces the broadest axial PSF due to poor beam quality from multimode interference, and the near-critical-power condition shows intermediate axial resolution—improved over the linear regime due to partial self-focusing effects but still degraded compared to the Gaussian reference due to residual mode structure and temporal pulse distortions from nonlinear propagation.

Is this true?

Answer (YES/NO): NO